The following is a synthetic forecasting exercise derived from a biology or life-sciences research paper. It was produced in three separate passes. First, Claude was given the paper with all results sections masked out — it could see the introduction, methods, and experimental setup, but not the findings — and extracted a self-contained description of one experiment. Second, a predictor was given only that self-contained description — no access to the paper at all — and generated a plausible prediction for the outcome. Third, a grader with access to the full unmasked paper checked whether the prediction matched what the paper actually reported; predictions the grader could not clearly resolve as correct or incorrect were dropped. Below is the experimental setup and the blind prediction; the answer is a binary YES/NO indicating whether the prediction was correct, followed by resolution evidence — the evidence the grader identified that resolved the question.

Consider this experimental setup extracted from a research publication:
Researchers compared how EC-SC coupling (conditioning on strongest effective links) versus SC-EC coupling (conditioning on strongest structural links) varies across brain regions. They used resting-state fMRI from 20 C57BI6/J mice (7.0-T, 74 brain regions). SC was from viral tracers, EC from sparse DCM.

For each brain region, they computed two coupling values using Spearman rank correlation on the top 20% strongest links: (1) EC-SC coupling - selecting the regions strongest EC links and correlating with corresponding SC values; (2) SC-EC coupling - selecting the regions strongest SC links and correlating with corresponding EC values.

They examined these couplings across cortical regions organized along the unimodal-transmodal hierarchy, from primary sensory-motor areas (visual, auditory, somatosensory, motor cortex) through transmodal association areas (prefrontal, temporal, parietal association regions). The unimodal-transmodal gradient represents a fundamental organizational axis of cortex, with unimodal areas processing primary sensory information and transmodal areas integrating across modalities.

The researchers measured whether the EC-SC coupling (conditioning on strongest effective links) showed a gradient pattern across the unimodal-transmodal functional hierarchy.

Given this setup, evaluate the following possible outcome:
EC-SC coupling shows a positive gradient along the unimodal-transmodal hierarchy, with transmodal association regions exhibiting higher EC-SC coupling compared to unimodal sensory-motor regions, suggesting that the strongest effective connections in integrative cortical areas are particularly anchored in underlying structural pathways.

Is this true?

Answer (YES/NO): NO